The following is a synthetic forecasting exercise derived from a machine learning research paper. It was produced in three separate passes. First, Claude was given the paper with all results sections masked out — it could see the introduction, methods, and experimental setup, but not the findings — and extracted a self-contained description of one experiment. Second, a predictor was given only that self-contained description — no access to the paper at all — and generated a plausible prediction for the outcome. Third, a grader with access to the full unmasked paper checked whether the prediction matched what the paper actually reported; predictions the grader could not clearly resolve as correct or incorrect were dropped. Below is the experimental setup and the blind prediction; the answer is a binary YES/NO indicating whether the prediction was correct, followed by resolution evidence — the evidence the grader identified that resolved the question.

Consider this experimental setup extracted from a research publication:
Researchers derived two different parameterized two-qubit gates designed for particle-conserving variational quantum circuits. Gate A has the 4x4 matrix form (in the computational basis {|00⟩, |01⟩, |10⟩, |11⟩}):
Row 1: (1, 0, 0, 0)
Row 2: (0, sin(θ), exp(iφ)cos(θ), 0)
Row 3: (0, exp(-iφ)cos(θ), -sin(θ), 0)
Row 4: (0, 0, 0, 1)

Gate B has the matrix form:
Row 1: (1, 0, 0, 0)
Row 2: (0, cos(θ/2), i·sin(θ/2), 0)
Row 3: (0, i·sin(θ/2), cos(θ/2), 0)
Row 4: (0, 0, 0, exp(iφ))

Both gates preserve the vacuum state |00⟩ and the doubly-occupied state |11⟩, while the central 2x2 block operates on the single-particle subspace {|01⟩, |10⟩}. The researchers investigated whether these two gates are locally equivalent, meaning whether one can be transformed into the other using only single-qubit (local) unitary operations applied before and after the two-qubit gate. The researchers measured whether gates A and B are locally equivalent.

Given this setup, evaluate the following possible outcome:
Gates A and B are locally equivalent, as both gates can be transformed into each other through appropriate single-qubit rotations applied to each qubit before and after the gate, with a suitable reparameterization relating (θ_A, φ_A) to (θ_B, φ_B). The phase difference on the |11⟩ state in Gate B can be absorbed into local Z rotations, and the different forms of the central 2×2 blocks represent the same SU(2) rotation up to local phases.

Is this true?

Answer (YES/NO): NO